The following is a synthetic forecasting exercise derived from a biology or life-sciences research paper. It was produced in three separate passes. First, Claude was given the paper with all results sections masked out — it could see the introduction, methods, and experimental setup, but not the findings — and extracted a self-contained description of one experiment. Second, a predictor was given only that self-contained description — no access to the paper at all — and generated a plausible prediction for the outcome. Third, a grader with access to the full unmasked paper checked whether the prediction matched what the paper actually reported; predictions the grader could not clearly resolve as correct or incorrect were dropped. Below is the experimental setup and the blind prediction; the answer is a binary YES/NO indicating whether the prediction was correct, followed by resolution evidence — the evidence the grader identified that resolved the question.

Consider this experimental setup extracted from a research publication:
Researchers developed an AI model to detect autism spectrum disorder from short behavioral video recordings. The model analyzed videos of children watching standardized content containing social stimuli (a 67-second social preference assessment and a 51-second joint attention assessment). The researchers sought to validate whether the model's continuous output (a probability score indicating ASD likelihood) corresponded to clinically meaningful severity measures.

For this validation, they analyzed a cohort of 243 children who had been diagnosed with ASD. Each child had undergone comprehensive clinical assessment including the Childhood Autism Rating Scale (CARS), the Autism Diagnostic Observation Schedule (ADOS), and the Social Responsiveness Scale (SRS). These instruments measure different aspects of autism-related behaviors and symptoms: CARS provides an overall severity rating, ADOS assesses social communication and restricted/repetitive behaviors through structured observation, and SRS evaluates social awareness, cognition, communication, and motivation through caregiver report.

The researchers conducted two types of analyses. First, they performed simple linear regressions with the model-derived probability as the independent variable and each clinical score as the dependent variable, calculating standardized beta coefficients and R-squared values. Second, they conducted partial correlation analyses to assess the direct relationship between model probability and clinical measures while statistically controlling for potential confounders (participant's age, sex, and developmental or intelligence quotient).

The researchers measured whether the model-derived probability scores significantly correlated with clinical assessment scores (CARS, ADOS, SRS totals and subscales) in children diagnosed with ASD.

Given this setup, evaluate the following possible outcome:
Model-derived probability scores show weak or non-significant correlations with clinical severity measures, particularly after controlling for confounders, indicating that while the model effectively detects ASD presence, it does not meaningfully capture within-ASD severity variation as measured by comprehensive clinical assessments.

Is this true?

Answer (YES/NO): NO